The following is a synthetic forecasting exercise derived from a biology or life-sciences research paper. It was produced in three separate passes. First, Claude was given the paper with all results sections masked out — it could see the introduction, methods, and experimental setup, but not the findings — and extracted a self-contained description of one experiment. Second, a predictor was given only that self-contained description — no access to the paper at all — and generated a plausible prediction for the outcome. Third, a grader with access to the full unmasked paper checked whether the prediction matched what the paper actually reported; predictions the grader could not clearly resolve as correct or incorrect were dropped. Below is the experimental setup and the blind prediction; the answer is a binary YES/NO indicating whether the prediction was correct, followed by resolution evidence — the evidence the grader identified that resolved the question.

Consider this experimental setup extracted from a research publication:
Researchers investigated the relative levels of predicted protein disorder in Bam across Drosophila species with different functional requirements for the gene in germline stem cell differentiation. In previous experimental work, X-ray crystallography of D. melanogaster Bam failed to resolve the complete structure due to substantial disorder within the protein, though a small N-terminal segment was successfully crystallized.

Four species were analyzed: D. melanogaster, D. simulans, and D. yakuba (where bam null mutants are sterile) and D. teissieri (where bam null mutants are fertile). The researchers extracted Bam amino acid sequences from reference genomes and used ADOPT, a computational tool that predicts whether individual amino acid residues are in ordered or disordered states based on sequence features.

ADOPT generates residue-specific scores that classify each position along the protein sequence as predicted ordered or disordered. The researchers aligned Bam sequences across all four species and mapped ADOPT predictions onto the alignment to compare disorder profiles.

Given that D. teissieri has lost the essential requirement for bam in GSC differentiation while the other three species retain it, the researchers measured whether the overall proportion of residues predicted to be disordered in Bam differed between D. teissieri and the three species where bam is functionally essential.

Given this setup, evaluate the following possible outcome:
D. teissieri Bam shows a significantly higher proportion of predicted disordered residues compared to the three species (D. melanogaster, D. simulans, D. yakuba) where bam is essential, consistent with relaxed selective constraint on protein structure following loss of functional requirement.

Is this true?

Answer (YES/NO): NO